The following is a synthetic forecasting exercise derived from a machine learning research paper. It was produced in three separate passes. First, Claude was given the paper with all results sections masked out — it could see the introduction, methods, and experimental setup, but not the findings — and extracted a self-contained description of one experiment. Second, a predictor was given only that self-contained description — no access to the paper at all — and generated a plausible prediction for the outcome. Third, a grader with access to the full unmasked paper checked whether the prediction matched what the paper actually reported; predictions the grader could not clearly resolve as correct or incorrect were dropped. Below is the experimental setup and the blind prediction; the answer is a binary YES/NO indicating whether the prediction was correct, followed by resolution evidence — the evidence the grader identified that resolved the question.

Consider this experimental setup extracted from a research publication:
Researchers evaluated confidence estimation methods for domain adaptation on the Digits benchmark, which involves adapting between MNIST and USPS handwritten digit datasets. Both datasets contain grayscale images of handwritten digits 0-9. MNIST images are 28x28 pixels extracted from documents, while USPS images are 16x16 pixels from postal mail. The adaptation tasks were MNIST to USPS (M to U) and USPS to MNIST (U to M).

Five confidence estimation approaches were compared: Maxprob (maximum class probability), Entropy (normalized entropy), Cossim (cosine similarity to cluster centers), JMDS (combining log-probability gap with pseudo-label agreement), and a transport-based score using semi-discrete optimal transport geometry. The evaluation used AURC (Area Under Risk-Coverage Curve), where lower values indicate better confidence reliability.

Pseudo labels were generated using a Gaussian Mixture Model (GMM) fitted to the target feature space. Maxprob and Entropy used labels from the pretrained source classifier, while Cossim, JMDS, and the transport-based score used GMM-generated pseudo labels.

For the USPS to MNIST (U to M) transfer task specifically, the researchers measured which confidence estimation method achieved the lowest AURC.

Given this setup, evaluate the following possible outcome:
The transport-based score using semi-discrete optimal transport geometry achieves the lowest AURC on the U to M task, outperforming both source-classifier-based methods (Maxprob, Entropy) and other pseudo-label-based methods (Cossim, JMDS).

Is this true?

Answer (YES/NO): NO